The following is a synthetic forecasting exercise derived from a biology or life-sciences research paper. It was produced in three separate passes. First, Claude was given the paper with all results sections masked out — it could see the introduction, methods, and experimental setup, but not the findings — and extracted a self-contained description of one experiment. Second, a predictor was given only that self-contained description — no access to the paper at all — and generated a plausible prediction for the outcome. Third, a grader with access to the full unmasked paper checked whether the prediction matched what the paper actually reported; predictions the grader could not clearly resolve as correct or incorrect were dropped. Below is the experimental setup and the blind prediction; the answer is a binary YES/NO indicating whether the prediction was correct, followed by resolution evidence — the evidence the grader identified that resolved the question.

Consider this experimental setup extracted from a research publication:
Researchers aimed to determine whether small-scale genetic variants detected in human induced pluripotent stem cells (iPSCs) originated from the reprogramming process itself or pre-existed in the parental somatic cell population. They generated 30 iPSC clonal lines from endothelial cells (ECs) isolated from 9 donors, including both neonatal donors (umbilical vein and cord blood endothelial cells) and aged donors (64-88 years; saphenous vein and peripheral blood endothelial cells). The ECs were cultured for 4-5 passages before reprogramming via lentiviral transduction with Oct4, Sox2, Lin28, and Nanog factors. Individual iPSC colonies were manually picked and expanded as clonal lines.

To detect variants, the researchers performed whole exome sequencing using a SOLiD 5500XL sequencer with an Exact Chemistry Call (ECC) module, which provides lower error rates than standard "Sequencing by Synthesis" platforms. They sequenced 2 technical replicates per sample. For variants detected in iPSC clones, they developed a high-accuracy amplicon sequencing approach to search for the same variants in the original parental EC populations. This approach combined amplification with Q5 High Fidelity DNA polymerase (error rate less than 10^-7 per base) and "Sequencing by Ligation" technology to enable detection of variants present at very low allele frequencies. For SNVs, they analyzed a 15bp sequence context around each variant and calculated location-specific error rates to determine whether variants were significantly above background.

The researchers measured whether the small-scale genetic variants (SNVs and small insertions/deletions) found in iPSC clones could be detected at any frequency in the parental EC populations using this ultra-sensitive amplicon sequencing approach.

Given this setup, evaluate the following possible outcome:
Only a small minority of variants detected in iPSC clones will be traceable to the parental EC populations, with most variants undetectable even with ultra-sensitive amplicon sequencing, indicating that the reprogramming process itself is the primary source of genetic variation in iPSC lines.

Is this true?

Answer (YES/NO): NO